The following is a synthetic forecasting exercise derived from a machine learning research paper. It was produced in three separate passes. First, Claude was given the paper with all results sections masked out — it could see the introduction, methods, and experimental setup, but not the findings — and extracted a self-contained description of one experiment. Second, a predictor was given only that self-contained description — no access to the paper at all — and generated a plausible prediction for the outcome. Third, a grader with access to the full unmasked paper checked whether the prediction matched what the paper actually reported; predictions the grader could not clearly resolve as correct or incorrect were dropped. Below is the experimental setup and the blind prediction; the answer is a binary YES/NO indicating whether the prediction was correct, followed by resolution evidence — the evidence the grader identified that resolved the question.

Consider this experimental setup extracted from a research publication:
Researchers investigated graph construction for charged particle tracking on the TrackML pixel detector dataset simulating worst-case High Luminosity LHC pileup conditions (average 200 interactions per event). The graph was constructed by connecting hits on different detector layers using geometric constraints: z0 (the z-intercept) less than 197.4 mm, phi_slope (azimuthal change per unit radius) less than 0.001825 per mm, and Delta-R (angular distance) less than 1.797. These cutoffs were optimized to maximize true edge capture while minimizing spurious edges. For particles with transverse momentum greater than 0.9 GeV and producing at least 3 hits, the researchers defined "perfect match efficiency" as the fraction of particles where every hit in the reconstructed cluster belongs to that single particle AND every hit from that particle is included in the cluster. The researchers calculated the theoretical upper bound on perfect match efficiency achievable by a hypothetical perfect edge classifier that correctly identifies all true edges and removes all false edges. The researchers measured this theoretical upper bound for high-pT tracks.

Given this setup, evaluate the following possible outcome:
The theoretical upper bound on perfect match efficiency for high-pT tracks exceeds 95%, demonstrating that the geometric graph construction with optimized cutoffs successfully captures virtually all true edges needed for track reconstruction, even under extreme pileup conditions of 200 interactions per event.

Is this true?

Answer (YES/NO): NO